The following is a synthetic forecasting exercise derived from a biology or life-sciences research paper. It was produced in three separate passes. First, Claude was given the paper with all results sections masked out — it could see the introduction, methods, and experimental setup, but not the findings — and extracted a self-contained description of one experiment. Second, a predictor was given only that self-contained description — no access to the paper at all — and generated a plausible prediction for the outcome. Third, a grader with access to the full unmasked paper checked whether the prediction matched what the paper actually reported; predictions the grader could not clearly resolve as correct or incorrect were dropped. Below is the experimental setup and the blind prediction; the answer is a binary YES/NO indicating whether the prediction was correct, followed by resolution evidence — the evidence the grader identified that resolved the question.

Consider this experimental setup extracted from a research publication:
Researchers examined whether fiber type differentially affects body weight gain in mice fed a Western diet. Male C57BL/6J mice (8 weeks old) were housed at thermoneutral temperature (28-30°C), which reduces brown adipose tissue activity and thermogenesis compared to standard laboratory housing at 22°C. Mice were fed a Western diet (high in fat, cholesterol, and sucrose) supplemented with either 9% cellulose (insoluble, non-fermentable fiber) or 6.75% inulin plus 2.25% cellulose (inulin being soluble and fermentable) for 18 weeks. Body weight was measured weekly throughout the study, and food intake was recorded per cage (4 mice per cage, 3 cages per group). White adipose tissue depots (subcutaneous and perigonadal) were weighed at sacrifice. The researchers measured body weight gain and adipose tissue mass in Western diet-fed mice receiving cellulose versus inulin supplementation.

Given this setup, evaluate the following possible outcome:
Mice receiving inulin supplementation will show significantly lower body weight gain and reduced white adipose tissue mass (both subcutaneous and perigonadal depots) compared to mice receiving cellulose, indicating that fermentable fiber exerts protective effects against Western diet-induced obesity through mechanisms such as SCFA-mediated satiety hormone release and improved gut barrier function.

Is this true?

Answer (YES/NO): NO